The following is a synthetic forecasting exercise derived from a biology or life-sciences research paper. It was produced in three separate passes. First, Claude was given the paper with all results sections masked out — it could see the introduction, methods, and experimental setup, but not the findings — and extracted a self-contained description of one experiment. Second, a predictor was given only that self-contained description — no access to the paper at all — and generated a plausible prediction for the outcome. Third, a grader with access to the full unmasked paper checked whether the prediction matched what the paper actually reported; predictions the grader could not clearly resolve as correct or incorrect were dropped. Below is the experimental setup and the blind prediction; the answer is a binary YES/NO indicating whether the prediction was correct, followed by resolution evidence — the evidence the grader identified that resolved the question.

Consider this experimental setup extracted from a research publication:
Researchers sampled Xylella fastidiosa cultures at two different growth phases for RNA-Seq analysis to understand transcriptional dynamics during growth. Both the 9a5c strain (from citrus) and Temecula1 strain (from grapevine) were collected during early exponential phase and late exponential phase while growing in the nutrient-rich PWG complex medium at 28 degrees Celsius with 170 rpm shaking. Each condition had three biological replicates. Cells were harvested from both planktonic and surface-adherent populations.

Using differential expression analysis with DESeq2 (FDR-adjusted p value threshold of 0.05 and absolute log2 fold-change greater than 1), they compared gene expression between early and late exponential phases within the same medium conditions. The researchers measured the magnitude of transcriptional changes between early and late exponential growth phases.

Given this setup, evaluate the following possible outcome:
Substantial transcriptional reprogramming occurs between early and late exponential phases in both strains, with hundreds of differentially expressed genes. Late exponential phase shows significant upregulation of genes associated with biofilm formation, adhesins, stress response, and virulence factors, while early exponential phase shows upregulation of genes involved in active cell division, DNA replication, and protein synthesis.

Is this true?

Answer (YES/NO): NO